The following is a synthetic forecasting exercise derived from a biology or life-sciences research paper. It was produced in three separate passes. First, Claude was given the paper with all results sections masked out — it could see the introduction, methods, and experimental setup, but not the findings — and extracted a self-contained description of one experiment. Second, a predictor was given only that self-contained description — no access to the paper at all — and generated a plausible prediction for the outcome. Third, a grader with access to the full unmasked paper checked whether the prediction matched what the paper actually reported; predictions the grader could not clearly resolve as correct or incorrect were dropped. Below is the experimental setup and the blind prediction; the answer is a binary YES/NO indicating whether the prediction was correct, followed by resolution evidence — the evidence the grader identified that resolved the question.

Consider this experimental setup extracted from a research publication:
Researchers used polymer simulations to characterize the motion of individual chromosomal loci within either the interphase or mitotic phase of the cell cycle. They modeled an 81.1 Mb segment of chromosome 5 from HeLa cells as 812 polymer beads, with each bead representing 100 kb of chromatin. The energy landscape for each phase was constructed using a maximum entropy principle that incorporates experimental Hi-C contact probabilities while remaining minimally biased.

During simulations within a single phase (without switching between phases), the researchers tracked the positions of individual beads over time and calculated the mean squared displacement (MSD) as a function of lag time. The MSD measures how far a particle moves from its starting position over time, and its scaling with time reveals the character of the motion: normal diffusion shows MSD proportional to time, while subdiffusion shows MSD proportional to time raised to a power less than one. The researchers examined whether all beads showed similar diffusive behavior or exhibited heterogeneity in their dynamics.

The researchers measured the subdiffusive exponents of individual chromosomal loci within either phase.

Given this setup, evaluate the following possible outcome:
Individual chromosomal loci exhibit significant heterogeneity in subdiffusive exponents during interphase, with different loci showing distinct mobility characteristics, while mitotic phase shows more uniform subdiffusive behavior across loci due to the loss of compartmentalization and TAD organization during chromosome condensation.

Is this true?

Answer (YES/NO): NO